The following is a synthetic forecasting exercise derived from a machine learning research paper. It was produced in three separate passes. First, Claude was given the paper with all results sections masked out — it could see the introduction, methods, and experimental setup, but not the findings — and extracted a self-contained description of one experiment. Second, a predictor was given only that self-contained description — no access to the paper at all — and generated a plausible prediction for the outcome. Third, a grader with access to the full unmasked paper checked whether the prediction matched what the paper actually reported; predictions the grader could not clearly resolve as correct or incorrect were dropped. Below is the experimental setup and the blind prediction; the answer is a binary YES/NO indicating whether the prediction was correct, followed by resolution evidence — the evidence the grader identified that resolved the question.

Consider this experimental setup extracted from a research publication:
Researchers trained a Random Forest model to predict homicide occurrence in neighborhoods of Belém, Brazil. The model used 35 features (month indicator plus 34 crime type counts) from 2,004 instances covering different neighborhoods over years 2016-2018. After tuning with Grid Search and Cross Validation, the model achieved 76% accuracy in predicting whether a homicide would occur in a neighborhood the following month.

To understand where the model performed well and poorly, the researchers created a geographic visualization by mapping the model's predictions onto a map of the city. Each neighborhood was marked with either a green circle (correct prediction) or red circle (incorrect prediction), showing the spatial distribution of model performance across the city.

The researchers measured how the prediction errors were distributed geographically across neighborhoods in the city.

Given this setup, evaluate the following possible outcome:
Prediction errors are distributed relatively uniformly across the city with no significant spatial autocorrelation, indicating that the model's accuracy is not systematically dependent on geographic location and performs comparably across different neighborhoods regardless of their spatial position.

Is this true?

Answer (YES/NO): NO